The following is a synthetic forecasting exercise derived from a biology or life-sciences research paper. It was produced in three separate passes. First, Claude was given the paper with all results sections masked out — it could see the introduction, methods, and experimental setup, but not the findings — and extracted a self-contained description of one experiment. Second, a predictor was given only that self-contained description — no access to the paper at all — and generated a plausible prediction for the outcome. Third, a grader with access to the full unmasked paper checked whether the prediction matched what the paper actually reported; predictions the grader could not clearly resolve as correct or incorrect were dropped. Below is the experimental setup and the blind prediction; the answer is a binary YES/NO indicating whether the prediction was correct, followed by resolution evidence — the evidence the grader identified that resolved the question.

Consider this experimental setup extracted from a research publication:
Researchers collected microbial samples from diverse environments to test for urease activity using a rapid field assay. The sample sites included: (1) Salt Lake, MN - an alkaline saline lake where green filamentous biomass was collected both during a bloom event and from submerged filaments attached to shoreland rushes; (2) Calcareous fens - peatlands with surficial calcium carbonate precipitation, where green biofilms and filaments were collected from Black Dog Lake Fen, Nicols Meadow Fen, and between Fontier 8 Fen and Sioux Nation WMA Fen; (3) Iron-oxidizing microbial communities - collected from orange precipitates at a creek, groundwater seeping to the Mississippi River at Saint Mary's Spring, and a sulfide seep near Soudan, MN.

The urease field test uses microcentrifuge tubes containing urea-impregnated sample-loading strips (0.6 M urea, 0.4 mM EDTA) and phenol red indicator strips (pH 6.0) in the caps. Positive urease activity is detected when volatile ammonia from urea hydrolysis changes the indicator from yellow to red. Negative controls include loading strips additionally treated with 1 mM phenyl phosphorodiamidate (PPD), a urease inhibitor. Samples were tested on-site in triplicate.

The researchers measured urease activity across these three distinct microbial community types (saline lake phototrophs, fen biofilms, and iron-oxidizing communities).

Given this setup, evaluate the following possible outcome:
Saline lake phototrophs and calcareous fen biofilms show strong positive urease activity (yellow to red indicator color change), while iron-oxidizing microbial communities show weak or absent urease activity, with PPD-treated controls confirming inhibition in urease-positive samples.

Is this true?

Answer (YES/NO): NO